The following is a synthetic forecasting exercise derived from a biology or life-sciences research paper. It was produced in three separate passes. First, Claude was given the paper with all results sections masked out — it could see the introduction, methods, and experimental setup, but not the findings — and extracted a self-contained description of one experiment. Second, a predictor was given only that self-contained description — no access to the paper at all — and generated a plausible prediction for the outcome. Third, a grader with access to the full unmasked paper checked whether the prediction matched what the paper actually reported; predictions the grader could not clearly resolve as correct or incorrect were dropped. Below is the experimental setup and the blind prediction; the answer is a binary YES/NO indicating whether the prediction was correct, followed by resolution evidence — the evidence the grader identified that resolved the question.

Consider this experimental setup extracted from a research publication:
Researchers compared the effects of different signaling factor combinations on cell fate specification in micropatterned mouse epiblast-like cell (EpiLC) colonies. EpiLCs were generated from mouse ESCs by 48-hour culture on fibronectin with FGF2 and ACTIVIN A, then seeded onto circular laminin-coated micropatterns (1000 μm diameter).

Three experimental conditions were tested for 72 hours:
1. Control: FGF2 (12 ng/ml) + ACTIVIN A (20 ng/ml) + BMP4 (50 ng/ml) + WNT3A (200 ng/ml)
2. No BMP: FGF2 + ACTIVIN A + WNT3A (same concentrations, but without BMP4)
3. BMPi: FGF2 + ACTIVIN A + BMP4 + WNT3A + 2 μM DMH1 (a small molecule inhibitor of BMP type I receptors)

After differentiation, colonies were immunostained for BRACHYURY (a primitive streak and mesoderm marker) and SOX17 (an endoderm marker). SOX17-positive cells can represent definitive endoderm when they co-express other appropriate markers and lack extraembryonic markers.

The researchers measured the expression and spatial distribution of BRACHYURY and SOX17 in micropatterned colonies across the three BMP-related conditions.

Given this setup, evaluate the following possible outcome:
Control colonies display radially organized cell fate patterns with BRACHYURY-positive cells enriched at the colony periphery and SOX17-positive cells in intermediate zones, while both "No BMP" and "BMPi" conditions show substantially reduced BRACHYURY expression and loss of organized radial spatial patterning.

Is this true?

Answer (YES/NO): NO